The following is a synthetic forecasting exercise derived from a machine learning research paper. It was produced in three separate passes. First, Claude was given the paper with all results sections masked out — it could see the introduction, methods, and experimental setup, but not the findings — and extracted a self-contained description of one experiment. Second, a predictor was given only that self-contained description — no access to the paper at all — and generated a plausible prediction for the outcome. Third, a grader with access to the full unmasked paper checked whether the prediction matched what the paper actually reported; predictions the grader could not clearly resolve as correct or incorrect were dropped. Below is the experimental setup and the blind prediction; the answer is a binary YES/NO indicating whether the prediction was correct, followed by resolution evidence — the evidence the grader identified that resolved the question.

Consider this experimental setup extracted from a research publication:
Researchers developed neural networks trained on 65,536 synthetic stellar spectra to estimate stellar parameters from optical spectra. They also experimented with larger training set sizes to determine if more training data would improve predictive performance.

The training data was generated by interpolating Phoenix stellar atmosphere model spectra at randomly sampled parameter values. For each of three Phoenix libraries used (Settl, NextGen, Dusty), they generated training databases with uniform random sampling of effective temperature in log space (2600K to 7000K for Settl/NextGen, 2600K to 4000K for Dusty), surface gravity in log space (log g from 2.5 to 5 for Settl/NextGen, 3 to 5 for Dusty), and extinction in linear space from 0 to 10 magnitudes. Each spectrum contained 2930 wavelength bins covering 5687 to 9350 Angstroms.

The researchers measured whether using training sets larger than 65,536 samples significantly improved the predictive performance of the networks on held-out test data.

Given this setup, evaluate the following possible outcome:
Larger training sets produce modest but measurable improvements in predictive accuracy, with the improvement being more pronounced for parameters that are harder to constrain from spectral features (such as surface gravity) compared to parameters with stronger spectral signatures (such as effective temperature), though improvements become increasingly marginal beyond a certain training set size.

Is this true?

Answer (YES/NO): NO